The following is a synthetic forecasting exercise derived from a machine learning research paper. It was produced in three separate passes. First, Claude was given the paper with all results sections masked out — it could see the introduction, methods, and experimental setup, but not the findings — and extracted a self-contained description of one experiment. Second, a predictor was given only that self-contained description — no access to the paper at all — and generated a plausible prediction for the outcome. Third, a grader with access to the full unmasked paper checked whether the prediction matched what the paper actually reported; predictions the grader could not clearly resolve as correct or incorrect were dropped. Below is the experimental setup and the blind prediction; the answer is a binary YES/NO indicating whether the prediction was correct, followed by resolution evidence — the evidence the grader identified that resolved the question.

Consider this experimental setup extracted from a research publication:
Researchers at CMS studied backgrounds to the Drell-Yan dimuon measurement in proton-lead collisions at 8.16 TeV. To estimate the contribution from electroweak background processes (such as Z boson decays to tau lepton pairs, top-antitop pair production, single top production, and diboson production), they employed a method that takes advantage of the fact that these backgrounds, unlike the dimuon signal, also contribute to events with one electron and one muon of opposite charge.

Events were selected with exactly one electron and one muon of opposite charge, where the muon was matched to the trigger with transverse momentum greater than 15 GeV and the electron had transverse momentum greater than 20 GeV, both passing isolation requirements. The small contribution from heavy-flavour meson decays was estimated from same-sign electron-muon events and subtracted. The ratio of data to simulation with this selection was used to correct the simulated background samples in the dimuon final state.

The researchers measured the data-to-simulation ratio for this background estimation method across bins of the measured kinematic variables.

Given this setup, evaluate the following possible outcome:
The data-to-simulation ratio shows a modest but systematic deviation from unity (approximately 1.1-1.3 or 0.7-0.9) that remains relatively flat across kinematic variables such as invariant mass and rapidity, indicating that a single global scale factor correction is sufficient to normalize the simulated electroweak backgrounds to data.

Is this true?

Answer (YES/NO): NO